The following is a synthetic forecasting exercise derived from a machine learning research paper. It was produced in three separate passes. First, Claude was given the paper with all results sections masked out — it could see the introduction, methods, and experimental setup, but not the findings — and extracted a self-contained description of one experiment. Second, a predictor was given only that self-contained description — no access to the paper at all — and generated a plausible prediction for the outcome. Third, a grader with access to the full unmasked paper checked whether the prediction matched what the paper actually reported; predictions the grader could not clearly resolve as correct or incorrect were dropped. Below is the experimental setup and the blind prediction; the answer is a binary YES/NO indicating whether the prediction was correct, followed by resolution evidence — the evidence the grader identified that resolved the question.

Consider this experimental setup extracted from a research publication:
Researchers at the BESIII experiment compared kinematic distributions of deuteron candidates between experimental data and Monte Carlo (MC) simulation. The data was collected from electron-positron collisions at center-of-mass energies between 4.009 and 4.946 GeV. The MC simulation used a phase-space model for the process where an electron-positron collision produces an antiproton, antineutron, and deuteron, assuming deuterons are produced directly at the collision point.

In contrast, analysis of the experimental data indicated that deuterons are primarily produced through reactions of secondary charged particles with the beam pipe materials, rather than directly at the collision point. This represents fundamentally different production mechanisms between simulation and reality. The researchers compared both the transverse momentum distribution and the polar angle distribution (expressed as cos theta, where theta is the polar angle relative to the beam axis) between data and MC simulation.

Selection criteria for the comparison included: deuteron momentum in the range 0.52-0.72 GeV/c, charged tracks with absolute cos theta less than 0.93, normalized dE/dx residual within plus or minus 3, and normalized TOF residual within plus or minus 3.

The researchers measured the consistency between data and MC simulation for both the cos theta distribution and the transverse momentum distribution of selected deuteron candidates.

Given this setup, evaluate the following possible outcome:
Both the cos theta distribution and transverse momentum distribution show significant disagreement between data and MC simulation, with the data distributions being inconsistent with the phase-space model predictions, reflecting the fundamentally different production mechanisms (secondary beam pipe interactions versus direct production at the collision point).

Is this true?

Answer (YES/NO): NO